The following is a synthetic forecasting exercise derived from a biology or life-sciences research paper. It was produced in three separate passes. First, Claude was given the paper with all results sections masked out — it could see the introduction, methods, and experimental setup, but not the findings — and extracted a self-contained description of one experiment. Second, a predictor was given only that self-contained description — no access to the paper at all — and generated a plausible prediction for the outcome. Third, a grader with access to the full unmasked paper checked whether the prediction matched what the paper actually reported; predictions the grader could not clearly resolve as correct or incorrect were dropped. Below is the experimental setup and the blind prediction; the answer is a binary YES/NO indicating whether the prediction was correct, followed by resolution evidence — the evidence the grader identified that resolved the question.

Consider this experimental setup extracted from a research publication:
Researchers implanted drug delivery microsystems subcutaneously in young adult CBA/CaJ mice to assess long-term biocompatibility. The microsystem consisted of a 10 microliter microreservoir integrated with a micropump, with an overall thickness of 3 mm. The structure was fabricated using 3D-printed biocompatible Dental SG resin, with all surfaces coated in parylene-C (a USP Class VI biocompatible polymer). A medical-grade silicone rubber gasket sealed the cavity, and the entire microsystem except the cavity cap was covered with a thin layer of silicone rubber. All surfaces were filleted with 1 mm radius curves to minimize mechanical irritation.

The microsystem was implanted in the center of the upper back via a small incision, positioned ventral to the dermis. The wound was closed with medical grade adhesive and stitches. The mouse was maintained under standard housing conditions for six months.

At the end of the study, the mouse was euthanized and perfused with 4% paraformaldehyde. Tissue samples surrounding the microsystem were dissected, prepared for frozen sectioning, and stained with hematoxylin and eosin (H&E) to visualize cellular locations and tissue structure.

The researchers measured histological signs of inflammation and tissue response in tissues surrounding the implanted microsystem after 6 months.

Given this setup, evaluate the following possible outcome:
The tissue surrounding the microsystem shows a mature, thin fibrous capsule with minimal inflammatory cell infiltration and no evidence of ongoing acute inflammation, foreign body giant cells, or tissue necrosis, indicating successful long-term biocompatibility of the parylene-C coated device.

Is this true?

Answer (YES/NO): NO